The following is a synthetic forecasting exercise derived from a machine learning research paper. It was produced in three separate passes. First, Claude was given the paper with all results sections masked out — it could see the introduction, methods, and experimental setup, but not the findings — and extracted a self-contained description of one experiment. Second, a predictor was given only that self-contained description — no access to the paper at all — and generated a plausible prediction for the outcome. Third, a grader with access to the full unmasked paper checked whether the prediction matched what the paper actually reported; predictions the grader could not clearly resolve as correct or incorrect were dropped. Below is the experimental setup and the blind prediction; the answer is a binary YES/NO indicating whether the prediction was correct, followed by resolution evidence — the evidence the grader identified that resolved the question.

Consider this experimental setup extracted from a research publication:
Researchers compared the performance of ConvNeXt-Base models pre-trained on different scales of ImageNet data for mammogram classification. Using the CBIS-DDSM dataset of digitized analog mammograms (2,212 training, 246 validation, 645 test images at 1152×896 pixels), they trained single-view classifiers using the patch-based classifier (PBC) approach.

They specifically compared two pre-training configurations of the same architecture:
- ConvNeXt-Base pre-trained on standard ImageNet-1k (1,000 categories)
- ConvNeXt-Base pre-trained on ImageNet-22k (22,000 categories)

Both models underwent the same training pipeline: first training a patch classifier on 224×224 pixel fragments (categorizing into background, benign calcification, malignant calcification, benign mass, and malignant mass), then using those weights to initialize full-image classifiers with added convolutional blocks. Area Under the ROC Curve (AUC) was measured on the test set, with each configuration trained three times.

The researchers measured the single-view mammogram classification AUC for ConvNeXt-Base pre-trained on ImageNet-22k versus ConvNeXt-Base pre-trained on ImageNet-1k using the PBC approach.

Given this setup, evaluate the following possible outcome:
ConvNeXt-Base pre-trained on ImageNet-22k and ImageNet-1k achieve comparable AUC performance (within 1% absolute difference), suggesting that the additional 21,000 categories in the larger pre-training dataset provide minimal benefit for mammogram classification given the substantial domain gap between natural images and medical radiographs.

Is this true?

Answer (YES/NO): YES